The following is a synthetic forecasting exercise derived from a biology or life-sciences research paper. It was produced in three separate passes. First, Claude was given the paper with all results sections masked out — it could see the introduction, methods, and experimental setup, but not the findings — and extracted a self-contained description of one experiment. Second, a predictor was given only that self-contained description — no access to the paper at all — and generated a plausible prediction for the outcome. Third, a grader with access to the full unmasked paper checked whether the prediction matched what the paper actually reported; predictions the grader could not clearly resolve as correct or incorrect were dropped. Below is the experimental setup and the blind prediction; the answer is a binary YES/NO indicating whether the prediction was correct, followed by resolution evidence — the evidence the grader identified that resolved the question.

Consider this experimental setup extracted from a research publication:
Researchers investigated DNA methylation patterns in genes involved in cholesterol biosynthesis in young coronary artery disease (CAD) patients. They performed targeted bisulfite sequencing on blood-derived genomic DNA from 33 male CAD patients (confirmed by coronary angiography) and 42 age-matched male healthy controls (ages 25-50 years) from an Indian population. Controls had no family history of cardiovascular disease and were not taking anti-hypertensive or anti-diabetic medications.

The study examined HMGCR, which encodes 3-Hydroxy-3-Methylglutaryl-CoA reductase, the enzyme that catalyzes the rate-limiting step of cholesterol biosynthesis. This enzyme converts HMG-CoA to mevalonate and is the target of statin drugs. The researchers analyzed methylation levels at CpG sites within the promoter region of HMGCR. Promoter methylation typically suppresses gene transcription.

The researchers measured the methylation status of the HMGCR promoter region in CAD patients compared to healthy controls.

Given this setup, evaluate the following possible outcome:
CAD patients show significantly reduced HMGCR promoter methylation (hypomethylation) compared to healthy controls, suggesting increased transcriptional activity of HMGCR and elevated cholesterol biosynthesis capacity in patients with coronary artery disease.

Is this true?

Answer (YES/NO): NO